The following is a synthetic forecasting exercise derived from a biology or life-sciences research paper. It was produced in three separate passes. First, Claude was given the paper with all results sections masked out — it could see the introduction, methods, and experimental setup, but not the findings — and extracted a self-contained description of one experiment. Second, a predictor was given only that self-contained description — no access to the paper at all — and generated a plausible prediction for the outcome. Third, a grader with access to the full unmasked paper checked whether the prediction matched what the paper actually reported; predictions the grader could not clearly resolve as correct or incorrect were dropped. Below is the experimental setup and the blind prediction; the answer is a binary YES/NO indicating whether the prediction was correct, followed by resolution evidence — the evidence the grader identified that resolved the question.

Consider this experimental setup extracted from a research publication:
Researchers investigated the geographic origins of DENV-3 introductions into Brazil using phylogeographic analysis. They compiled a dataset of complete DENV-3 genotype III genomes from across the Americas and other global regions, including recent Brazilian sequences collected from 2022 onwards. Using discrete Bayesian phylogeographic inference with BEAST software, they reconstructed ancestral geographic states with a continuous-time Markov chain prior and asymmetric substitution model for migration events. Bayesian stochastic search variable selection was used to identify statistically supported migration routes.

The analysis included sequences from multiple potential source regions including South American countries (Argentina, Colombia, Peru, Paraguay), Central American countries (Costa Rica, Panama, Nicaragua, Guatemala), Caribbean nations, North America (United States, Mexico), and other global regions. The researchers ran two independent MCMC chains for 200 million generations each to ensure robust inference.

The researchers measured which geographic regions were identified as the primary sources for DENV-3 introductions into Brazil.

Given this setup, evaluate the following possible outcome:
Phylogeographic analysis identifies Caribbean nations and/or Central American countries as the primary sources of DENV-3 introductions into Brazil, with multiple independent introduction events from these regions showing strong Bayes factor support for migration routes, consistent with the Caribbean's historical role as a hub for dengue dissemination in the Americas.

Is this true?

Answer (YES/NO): YES